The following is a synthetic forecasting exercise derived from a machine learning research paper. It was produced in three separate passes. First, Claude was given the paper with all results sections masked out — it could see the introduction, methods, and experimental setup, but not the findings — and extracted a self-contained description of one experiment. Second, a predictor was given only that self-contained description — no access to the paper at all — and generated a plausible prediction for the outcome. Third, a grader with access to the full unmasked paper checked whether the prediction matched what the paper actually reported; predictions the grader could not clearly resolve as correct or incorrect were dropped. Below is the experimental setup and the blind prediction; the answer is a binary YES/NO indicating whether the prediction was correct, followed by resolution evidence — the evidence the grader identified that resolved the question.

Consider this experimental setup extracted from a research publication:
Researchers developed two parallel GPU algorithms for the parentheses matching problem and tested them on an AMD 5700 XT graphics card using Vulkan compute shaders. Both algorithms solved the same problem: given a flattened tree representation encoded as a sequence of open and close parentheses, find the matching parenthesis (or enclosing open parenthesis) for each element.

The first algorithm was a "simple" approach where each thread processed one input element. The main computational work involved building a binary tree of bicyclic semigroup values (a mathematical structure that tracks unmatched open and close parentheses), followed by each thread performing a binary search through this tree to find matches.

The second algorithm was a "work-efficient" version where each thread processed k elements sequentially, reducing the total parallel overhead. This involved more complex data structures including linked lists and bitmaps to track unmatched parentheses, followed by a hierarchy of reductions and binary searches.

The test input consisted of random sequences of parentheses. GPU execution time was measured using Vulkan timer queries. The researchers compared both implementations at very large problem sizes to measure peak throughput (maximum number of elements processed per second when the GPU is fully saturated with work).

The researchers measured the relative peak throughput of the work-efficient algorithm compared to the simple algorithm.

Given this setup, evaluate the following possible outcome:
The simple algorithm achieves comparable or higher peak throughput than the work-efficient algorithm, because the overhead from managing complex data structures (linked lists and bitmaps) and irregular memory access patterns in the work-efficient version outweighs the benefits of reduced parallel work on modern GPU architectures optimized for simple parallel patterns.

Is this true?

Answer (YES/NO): NO